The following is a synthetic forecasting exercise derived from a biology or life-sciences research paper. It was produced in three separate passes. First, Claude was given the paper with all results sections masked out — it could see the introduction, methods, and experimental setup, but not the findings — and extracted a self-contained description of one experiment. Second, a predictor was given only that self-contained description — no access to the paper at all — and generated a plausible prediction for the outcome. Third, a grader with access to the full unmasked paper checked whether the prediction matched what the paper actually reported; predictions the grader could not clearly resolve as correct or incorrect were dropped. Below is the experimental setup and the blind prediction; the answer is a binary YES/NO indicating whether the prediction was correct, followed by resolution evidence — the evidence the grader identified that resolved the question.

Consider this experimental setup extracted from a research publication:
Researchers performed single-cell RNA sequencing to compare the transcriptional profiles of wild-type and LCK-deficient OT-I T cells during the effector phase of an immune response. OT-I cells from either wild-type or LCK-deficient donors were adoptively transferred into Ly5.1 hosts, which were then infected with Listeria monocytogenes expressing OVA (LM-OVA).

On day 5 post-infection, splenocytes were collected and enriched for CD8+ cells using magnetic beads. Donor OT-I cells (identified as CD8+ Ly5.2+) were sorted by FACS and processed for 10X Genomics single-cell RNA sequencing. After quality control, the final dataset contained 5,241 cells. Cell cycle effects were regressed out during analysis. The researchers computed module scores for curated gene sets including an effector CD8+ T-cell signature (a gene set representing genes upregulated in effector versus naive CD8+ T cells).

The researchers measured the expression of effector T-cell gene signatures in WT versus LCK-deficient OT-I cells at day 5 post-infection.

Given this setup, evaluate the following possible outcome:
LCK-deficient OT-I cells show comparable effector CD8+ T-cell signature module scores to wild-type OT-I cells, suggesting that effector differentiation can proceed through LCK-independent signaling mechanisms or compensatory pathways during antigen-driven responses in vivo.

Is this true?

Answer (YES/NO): NO